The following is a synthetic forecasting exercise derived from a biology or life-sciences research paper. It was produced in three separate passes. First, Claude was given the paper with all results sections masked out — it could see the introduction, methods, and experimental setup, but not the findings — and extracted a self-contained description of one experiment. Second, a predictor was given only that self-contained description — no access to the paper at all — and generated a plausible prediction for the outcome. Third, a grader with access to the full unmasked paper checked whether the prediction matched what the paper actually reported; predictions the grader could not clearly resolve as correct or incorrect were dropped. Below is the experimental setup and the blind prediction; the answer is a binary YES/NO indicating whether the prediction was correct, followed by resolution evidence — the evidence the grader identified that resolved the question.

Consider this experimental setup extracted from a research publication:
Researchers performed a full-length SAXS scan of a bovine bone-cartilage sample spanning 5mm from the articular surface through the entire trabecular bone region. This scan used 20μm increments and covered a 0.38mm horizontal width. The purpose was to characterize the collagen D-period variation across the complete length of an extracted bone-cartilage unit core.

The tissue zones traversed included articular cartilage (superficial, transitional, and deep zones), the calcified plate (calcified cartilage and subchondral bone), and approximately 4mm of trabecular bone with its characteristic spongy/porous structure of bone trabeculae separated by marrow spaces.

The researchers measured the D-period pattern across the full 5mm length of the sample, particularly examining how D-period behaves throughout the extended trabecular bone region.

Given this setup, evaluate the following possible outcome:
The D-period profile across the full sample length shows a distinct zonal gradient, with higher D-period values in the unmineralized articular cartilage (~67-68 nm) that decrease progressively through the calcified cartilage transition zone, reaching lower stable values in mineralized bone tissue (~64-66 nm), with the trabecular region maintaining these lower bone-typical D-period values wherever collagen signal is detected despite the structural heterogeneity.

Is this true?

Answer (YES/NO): NO